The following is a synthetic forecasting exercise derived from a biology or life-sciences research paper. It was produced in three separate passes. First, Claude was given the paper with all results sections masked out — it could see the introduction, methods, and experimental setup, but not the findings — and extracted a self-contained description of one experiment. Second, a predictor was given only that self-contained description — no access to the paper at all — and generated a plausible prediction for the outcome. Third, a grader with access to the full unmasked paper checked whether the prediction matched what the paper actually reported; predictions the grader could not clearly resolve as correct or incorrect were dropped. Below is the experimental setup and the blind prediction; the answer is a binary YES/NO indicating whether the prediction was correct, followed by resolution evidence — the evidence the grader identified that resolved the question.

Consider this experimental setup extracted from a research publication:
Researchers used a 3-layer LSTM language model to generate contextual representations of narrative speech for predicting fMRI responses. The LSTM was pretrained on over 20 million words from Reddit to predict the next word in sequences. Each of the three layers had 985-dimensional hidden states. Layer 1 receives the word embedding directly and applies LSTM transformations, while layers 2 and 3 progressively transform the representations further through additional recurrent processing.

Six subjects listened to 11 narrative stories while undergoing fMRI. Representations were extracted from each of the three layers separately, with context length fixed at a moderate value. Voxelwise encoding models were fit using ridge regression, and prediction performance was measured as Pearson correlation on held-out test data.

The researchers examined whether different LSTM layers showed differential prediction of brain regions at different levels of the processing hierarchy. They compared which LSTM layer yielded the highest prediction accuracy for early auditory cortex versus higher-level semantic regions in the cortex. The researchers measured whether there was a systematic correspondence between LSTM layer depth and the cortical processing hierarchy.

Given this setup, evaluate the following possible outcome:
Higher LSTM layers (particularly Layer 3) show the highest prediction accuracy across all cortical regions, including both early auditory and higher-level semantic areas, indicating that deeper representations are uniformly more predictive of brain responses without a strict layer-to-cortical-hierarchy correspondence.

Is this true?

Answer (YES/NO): NO